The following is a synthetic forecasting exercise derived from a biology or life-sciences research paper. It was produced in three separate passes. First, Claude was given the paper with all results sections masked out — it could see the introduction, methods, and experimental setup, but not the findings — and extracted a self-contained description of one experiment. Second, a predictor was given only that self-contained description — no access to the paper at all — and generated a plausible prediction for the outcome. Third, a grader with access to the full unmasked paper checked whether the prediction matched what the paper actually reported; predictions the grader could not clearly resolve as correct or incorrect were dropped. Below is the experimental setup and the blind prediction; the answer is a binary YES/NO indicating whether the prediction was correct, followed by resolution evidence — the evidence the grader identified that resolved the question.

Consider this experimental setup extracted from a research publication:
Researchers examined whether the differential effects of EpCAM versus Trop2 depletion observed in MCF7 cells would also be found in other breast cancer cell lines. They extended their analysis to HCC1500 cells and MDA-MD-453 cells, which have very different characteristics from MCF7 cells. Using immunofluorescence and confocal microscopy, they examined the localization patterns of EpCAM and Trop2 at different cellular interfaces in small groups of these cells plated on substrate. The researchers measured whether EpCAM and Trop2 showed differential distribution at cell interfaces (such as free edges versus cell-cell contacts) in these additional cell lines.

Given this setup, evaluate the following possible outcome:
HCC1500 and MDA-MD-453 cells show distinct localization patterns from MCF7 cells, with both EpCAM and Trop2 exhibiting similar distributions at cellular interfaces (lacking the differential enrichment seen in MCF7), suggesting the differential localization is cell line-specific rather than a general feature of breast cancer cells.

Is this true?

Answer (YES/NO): NO